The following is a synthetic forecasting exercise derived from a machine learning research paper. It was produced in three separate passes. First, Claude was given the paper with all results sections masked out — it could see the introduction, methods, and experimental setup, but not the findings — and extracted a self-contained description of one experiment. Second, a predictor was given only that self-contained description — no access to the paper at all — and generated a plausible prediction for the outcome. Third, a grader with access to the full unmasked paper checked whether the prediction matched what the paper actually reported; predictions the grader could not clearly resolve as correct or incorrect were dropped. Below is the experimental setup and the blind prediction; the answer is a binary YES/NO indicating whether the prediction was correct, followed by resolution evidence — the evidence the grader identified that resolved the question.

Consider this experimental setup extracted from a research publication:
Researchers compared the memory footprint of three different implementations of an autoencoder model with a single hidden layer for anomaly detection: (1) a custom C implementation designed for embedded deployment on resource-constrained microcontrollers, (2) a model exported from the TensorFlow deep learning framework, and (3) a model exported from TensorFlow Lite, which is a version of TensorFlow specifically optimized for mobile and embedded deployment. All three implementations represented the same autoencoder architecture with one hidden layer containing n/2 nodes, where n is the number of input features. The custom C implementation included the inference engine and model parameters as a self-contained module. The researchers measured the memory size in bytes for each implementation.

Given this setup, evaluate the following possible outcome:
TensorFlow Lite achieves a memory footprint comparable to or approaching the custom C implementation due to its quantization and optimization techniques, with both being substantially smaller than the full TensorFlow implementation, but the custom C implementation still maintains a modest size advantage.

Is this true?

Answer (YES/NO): NO